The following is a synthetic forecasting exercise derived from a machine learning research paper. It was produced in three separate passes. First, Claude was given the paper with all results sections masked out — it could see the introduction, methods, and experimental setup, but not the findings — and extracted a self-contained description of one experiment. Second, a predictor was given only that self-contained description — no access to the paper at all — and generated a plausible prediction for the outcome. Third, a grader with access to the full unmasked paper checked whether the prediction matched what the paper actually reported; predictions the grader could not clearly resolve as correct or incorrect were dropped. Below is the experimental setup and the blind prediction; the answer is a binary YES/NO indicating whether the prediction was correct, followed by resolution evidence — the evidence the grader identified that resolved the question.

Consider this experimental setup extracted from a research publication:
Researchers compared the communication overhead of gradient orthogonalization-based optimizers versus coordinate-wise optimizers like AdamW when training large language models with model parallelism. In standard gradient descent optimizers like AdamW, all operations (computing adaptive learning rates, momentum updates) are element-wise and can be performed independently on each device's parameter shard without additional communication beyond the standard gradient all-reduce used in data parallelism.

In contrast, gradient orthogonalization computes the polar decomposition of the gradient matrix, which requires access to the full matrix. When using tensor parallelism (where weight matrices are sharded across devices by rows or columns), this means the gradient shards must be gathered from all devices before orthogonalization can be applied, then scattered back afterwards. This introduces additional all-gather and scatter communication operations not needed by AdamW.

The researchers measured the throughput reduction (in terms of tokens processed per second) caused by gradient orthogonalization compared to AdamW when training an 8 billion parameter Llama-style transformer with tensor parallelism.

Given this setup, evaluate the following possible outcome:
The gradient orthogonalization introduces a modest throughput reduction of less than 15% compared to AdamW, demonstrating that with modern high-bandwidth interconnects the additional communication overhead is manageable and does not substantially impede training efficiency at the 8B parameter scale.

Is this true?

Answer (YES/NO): YES